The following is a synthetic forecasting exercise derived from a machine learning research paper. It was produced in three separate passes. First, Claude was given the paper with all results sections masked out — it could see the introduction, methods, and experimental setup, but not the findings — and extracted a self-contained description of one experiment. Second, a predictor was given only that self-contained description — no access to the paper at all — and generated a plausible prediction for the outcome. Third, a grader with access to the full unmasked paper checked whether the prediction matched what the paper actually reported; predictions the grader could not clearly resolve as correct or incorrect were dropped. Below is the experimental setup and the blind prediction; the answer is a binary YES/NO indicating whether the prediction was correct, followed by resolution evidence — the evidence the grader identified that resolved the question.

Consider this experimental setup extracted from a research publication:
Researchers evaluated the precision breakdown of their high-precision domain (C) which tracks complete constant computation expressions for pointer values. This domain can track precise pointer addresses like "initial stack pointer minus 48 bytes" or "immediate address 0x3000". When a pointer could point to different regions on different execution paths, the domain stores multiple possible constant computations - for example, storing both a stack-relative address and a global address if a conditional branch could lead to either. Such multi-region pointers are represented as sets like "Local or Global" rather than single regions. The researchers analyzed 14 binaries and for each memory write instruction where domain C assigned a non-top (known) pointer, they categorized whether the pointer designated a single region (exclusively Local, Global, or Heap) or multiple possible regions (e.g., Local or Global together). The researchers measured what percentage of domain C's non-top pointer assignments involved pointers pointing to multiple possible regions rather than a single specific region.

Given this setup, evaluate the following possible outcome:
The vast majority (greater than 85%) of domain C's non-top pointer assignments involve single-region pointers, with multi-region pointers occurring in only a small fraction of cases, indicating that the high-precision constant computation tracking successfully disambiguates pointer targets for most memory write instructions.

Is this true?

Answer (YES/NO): YES